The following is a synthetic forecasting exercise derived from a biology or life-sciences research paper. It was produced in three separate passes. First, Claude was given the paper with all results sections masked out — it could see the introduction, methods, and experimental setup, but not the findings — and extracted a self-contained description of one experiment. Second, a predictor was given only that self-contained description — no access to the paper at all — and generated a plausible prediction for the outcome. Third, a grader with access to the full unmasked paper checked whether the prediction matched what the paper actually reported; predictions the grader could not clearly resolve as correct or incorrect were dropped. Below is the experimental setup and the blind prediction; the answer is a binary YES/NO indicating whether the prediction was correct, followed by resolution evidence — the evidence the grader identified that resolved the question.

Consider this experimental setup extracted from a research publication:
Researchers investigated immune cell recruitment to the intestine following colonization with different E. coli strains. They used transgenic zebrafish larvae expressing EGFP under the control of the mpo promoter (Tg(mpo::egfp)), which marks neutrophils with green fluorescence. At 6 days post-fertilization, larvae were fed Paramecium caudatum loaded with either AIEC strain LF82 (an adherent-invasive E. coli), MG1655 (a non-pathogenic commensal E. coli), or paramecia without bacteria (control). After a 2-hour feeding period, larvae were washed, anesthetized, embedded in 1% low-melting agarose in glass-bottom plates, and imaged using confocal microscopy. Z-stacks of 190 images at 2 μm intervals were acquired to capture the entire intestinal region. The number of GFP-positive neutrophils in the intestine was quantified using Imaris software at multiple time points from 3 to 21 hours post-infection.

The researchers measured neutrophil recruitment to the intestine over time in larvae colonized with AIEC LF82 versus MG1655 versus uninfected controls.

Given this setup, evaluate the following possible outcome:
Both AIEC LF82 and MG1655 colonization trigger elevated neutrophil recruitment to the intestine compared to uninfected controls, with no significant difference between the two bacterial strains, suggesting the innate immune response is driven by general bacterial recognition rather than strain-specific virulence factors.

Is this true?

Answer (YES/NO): NO